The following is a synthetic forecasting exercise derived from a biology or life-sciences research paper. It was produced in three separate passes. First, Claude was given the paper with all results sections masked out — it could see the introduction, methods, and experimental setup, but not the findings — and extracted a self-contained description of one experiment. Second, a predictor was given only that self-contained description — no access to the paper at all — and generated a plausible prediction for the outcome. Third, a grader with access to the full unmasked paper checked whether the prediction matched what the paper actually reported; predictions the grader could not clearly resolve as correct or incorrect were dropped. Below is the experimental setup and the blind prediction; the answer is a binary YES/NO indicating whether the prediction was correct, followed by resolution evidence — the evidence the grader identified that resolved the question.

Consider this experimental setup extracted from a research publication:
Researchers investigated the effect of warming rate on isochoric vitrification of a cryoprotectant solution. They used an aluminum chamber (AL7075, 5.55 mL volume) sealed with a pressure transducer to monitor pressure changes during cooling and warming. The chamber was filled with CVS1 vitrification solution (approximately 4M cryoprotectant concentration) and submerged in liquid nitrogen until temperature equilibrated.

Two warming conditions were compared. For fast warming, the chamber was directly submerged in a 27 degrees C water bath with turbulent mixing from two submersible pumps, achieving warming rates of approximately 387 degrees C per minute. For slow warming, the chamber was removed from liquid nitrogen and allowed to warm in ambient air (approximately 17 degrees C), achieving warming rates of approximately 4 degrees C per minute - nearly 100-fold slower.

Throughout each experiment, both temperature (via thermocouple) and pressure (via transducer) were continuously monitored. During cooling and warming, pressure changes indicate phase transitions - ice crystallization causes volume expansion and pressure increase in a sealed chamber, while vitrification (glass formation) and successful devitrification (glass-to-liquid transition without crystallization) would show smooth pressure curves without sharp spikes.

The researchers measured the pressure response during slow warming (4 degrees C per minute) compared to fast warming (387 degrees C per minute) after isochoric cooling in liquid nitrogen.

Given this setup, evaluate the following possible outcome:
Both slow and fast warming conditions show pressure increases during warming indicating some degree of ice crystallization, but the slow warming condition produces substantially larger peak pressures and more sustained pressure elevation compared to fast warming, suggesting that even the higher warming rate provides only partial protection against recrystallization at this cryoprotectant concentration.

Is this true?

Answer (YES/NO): NO